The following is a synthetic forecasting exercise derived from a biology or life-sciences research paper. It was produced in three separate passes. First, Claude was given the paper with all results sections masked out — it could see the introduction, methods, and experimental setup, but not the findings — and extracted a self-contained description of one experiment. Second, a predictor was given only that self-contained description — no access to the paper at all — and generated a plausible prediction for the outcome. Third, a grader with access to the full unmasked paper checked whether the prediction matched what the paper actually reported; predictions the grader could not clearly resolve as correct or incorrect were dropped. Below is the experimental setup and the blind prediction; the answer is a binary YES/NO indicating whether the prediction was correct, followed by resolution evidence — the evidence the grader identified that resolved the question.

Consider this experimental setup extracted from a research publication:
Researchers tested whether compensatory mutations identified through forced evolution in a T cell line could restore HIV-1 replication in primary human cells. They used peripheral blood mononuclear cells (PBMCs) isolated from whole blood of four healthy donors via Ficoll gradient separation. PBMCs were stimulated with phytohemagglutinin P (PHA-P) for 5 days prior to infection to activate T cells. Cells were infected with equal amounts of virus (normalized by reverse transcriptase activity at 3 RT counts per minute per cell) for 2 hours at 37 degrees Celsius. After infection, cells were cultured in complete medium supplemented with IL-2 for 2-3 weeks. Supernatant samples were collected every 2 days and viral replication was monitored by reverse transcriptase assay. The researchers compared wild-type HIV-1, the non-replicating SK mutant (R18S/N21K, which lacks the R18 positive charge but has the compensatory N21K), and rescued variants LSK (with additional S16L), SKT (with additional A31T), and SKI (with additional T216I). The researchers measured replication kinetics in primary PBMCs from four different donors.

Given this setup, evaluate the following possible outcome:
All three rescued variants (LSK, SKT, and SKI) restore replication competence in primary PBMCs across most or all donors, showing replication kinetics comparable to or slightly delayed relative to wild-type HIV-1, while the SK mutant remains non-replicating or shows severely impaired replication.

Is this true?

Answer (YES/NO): NO